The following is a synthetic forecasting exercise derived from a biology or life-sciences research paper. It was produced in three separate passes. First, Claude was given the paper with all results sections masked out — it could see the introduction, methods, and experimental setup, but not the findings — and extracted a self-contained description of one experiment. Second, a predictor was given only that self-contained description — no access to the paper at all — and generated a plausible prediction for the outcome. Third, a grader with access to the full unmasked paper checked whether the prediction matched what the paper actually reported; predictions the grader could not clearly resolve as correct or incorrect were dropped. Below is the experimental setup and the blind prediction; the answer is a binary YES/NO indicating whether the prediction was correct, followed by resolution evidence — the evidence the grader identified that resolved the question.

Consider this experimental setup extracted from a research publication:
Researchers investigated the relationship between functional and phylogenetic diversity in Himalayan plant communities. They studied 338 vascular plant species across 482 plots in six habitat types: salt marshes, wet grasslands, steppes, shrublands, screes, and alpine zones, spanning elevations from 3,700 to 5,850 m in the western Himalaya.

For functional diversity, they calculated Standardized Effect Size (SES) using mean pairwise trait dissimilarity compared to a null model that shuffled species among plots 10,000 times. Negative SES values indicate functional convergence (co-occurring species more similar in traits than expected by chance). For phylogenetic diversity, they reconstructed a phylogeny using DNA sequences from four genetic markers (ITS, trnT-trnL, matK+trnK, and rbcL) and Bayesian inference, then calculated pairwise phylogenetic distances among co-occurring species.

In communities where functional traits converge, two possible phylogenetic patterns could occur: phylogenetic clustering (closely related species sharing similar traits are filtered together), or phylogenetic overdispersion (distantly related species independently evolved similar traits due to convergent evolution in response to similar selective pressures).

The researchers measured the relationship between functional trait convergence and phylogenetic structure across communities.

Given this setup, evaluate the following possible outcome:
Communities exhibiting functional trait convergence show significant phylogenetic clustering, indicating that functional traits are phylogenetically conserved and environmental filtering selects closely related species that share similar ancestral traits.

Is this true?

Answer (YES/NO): NO